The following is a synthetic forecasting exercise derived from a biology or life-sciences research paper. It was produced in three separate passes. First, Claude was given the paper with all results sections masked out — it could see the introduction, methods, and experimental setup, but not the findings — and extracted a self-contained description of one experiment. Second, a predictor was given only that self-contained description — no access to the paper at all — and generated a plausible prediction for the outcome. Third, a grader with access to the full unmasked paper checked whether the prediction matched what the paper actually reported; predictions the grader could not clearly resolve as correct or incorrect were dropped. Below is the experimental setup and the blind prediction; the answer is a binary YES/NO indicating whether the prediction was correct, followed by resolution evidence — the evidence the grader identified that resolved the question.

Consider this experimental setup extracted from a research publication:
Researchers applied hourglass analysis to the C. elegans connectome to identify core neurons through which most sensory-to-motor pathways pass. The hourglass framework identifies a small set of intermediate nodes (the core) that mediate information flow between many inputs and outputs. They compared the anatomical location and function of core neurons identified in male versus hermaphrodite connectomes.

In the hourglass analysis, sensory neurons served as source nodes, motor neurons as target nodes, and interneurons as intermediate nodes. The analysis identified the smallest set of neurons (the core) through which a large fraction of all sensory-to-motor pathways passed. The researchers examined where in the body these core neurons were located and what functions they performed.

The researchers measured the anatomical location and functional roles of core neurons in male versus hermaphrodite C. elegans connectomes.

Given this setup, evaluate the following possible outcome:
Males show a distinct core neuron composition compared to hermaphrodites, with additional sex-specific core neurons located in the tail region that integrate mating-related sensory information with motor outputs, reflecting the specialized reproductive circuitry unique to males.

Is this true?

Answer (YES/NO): YES